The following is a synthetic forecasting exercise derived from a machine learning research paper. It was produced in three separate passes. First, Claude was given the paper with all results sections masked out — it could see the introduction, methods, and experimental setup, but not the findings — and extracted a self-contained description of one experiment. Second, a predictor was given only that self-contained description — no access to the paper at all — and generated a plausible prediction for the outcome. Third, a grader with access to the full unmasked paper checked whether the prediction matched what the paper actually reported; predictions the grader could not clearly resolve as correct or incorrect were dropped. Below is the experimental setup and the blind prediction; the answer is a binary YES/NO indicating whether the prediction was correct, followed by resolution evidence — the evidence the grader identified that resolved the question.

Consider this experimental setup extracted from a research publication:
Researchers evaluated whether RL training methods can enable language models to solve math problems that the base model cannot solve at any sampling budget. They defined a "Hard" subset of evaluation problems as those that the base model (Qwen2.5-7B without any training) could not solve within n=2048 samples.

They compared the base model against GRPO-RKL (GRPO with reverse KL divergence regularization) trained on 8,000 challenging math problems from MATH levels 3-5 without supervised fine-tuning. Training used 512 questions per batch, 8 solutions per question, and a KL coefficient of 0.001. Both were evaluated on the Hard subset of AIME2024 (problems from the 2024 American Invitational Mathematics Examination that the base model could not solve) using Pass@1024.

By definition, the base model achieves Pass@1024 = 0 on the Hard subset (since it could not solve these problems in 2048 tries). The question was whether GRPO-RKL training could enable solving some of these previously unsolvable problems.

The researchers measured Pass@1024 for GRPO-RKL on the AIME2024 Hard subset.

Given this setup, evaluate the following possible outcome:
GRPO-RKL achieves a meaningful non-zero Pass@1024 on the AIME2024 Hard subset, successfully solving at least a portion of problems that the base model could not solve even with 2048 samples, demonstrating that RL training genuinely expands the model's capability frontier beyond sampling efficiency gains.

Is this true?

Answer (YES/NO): YES